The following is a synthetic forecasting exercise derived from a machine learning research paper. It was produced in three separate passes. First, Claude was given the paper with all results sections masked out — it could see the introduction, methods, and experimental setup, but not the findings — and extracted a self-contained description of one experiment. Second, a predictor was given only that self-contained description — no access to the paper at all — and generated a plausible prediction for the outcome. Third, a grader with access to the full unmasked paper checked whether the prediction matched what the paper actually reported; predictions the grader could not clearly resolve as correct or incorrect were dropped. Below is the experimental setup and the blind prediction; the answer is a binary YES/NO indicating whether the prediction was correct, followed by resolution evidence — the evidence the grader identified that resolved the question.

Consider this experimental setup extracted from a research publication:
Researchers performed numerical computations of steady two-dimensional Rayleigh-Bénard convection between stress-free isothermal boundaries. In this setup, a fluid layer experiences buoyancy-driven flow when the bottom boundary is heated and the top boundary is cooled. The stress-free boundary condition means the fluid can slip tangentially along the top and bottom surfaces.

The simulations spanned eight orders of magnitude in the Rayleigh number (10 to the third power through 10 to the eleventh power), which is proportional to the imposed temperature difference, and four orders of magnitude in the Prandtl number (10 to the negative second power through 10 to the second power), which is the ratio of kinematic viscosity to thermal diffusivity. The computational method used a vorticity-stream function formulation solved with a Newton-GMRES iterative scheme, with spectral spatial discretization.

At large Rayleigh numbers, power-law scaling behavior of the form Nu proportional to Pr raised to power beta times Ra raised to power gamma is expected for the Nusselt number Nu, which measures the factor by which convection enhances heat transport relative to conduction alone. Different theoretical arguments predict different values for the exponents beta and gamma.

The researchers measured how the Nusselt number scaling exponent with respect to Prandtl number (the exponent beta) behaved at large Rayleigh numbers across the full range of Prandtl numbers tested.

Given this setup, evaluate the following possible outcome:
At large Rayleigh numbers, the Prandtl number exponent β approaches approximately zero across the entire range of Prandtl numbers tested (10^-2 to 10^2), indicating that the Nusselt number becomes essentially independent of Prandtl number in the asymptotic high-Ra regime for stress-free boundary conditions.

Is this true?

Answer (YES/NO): YES